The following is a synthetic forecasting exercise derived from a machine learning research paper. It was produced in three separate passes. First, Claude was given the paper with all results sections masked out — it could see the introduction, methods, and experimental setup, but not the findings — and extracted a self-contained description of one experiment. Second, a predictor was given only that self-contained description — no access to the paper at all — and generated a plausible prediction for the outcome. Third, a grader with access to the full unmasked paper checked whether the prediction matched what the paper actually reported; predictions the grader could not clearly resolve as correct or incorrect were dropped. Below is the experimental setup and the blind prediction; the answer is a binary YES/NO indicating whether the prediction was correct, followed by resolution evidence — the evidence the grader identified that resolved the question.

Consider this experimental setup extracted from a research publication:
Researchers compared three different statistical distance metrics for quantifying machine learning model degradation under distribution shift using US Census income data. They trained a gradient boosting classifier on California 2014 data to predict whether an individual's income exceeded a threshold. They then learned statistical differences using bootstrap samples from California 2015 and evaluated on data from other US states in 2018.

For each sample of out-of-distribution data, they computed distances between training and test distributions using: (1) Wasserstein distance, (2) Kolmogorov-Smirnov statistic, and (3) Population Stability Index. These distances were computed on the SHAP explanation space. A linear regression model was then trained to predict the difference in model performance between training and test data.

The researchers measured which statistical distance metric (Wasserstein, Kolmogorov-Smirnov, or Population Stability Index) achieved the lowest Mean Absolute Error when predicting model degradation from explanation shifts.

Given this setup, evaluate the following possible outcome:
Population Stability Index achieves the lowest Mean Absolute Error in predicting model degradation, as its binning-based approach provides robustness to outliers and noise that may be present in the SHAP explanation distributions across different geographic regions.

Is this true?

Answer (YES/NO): YES